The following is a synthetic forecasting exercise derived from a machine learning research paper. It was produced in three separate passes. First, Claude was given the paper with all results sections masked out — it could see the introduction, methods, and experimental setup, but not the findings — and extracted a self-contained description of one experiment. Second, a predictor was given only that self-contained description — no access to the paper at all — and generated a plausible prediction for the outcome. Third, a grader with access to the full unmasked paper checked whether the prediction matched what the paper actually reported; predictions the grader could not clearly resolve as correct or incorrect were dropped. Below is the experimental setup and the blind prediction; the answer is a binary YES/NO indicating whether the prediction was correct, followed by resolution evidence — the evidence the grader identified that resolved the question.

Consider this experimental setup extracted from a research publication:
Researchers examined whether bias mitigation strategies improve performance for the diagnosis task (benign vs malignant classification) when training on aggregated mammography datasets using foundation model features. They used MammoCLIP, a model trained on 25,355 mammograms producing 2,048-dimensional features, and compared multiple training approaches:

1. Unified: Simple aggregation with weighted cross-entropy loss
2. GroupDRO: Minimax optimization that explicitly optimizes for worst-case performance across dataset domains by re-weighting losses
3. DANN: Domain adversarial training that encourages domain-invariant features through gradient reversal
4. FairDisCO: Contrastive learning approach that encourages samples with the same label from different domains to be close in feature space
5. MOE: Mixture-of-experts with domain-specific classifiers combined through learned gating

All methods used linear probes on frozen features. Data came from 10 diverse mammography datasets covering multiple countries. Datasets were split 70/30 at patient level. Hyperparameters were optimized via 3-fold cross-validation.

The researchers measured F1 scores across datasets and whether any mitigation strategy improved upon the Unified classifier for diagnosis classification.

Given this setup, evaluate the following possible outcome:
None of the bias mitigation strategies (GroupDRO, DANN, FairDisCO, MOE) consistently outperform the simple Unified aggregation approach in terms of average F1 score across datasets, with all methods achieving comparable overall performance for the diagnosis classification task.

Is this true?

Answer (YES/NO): NO